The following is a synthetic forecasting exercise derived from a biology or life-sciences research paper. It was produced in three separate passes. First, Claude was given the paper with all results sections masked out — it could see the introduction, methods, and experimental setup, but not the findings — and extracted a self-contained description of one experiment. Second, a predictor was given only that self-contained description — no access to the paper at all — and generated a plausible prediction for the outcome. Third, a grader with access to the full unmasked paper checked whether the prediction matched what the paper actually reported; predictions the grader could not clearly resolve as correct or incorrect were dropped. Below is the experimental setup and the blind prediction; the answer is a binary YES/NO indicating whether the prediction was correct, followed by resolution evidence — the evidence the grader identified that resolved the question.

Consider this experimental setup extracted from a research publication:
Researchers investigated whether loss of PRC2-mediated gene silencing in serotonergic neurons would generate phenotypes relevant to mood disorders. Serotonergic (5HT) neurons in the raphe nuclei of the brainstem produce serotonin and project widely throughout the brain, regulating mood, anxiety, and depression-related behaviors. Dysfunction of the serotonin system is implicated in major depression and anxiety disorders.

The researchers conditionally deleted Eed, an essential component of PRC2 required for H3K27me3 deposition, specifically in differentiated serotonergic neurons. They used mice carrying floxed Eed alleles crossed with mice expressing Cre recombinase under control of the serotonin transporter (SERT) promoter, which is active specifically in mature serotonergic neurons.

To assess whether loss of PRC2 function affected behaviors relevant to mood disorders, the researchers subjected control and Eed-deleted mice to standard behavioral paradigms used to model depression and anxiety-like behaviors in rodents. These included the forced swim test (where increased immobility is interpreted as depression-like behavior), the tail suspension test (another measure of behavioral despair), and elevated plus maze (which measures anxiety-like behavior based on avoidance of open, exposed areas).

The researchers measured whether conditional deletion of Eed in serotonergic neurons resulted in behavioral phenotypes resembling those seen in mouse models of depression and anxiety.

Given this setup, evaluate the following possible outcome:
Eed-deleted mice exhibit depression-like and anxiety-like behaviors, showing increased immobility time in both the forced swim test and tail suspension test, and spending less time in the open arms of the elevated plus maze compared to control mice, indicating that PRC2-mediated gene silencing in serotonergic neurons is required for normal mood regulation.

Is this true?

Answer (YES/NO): NO